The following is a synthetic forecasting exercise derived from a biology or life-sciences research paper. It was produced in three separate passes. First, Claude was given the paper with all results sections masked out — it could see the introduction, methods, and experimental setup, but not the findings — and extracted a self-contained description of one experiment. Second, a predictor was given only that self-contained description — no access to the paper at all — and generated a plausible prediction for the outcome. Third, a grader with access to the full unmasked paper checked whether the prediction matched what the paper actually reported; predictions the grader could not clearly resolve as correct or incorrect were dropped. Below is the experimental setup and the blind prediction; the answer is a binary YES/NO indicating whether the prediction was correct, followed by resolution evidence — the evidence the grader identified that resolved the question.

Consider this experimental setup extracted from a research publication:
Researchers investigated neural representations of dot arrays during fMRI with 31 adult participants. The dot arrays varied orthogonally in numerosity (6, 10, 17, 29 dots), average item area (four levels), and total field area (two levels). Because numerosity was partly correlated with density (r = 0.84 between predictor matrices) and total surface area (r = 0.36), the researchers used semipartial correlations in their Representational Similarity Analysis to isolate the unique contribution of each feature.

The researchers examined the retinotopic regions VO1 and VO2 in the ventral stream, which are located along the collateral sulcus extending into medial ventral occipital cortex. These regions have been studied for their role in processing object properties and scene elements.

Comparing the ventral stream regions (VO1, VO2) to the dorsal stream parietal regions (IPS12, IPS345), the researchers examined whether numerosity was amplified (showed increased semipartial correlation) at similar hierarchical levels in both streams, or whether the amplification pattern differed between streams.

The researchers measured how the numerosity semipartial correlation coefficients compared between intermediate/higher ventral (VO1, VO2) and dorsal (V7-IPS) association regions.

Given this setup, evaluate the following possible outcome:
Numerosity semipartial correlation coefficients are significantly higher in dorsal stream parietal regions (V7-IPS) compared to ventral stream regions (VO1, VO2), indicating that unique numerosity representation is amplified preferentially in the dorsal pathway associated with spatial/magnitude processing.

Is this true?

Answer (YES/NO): NO